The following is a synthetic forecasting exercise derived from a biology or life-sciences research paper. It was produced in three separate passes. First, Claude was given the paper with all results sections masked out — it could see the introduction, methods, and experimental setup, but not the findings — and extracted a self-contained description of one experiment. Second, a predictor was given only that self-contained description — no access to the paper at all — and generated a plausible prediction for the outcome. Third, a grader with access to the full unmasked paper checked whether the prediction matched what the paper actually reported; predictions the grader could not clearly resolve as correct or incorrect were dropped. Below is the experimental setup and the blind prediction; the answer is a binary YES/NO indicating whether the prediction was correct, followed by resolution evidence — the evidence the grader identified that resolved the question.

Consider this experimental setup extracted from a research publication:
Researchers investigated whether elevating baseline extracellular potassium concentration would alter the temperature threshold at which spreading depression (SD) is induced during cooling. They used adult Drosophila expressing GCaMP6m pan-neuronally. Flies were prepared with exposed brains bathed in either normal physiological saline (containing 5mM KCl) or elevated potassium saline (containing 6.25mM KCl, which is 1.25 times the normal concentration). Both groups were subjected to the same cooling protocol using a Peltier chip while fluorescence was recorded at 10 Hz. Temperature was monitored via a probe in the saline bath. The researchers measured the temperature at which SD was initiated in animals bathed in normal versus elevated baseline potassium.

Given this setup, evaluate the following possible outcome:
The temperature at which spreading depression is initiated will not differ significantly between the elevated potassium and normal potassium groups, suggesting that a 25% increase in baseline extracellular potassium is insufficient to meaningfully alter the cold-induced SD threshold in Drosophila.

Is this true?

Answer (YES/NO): NO